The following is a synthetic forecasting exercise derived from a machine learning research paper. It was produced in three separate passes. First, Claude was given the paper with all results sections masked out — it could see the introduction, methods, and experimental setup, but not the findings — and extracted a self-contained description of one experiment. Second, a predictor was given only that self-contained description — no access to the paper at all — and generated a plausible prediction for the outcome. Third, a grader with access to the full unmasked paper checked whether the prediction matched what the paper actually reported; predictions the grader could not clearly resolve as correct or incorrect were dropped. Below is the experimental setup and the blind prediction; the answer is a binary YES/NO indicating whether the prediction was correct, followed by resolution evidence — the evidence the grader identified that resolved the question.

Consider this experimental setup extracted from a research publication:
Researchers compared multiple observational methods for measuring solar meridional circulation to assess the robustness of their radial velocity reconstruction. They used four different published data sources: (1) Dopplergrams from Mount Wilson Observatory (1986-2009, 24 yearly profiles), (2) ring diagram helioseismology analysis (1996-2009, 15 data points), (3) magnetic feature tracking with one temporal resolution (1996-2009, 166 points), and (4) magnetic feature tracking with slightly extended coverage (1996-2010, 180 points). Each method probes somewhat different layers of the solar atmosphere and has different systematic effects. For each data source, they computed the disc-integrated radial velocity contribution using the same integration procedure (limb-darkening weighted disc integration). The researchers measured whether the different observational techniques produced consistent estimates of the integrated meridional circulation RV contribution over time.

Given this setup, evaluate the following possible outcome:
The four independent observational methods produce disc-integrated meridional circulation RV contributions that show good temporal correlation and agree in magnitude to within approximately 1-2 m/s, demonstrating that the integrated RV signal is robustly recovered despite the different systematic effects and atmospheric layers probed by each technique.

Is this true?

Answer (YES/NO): NO